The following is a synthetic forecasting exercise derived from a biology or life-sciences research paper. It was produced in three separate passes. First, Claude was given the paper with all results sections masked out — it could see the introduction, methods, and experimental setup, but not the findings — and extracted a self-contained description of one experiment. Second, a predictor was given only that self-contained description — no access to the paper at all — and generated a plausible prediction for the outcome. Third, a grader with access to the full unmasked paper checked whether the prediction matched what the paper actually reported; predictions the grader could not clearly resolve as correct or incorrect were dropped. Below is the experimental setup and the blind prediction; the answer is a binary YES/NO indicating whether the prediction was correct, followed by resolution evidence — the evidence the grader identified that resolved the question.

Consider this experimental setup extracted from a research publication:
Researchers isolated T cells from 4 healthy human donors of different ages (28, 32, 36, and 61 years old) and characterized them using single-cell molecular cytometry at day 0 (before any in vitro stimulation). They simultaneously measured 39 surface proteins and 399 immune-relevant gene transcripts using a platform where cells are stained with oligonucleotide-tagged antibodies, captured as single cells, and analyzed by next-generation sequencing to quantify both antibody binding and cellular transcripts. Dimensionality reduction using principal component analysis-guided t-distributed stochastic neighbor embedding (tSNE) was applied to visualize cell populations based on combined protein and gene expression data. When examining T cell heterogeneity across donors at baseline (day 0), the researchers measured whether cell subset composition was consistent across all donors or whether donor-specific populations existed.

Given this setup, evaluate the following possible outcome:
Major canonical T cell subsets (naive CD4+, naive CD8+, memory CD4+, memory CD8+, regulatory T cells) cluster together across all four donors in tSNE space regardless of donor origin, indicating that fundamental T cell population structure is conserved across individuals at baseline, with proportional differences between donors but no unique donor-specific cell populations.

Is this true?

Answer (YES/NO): NO